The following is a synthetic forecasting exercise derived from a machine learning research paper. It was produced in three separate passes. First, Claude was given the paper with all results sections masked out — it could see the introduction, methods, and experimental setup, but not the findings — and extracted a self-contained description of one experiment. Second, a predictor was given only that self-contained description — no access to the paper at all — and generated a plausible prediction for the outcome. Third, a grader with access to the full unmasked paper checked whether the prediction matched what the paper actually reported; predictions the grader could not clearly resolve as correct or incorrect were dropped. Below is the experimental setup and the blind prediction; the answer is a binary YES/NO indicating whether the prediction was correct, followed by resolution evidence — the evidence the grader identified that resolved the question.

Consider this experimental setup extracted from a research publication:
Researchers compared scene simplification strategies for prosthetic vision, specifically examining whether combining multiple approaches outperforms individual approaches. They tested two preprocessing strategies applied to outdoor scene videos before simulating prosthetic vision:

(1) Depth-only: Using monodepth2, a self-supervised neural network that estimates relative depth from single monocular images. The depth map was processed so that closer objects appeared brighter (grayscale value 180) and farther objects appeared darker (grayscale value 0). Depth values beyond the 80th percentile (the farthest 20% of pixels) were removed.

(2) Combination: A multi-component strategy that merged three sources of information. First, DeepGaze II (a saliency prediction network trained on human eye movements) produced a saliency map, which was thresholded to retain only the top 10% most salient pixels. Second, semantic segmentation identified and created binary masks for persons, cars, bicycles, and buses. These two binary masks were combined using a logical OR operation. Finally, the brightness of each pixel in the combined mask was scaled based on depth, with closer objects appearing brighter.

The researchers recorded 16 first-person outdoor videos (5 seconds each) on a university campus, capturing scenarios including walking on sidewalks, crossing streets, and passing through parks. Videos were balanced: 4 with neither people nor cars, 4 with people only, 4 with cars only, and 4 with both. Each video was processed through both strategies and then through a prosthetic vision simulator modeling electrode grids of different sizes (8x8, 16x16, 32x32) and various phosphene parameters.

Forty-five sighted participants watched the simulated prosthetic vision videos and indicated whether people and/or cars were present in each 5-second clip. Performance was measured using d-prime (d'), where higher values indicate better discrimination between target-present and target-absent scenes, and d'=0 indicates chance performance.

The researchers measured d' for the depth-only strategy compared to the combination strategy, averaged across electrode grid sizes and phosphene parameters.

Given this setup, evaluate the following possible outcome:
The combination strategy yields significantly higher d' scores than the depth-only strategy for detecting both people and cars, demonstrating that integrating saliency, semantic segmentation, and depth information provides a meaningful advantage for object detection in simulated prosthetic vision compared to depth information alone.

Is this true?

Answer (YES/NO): NO